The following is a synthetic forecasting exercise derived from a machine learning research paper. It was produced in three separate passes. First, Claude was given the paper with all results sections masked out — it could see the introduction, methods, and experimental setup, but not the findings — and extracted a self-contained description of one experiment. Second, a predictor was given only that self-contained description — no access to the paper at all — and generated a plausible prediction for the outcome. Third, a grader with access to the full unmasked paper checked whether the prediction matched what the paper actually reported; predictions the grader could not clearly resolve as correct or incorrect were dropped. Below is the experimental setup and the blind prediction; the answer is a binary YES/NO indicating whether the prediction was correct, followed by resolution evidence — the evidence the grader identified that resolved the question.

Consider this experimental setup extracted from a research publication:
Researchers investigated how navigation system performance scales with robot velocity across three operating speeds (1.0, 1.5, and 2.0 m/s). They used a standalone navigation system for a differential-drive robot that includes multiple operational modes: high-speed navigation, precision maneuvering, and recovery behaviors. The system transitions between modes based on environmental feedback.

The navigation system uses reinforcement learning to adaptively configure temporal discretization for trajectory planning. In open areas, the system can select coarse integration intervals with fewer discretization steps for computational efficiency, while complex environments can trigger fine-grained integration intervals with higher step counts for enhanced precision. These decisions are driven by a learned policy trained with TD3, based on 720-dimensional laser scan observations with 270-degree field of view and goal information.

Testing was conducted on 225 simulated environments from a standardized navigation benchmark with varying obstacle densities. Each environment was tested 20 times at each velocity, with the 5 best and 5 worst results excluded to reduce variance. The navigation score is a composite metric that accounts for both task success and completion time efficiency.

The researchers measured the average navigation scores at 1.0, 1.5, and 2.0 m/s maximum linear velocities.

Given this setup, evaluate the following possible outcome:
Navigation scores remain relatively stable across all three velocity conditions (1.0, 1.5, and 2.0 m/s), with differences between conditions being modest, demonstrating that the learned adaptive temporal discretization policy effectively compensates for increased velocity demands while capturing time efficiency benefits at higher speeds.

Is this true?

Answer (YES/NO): YES